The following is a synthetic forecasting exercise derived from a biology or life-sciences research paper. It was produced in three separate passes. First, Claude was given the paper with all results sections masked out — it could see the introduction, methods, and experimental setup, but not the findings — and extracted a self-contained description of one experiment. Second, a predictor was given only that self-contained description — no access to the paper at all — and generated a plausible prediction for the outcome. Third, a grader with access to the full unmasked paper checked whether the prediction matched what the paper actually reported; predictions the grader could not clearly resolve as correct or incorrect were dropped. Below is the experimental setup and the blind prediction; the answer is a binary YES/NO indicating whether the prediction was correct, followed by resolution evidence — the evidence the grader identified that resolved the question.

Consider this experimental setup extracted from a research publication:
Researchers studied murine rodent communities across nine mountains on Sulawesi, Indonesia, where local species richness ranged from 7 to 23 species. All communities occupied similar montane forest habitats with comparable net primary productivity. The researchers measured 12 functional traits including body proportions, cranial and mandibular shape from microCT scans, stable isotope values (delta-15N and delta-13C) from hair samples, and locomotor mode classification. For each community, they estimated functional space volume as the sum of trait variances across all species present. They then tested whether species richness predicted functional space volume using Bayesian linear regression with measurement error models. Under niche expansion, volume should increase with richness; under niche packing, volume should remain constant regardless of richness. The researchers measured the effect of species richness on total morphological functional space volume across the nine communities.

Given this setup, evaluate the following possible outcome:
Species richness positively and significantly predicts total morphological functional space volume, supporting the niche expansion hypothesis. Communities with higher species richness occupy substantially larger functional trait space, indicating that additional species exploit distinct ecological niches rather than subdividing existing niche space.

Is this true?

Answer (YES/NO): YES